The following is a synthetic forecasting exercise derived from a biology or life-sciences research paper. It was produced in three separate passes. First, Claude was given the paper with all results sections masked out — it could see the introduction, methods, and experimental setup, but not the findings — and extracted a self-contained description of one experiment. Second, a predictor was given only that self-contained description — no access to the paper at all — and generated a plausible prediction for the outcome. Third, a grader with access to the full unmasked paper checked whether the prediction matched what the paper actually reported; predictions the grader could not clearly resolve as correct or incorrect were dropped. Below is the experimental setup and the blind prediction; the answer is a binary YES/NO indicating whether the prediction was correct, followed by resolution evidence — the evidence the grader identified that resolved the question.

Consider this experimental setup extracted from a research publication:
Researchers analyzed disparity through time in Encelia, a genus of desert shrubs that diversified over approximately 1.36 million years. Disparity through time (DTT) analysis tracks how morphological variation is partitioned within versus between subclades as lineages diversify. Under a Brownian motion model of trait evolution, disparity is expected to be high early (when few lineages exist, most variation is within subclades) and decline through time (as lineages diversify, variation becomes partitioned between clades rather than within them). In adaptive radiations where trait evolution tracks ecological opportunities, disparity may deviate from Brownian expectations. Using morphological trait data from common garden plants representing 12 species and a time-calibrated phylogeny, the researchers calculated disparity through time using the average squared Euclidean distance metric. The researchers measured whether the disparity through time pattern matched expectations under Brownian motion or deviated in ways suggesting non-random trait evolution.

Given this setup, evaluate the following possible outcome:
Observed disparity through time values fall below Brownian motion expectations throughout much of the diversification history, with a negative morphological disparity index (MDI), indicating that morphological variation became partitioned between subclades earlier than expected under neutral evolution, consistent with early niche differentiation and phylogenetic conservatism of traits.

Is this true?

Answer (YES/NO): NO